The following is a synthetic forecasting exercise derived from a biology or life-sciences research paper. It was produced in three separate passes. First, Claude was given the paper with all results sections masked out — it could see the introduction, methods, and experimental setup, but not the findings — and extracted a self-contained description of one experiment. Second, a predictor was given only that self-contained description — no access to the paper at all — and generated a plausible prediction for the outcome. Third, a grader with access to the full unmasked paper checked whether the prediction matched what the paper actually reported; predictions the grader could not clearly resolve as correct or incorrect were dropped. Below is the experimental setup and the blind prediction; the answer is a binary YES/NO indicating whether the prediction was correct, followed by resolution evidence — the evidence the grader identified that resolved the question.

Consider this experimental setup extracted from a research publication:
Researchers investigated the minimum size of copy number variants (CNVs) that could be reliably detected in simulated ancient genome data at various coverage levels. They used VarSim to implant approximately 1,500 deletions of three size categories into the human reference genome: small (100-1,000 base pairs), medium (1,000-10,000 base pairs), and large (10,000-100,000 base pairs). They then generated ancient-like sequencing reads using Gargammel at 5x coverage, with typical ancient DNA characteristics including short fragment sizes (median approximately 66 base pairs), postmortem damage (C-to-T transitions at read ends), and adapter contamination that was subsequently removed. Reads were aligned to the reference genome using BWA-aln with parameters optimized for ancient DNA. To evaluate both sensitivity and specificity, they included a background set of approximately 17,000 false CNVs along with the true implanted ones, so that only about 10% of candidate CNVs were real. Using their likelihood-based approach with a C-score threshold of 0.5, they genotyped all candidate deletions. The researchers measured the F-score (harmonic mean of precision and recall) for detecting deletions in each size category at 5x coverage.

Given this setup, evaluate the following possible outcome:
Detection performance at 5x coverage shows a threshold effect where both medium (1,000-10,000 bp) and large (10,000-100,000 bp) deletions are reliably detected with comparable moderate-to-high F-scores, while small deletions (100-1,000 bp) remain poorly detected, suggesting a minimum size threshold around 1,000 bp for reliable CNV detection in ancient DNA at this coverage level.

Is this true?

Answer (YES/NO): YES